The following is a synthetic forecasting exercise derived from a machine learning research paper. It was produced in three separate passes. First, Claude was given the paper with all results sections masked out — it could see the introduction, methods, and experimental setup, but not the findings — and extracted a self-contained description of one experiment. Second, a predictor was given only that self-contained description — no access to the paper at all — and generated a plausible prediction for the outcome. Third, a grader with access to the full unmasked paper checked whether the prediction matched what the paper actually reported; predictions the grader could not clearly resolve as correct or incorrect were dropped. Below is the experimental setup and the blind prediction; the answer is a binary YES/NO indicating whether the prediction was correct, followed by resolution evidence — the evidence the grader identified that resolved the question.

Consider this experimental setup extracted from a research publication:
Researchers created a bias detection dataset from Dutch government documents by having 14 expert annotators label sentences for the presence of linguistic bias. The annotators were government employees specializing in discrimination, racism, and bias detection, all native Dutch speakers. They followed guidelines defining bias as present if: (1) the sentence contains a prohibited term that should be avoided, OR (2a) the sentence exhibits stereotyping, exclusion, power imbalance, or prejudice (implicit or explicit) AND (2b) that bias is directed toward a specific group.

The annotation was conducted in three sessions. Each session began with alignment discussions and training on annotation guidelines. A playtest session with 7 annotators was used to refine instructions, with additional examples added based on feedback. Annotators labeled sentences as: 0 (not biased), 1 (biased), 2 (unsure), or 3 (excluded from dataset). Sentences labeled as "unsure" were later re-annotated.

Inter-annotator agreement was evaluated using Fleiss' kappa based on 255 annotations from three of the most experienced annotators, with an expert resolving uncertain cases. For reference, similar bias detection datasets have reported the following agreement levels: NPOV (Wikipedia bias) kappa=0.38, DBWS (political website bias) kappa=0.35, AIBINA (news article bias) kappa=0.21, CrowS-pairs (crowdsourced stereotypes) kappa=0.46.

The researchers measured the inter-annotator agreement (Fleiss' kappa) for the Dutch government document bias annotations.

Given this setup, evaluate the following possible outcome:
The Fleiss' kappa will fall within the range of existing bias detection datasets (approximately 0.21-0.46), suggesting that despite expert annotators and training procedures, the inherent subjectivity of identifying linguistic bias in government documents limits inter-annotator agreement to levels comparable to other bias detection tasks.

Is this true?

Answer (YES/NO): YES